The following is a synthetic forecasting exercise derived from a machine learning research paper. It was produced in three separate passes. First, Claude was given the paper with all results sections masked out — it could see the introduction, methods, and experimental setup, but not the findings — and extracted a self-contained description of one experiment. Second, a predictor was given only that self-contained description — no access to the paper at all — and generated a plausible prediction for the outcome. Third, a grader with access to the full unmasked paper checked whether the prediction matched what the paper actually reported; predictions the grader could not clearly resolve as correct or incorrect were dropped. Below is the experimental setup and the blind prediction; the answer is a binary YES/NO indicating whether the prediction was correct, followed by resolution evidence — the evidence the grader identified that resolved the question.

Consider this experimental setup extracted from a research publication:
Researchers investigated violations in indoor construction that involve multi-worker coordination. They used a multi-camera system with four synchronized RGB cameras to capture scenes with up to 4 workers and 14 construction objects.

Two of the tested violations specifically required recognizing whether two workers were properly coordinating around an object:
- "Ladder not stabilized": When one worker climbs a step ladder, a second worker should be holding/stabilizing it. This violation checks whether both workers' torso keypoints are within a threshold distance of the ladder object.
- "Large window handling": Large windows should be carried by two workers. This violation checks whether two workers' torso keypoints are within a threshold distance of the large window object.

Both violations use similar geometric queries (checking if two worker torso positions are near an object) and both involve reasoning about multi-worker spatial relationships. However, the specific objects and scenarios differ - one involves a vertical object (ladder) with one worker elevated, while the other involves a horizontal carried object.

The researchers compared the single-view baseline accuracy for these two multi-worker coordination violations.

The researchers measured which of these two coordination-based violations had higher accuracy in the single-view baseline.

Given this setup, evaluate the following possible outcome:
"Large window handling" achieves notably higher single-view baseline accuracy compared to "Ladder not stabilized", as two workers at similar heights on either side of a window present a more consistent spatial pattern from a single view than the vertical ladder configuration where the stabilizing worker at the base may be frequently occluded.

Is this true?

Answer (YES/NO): YES